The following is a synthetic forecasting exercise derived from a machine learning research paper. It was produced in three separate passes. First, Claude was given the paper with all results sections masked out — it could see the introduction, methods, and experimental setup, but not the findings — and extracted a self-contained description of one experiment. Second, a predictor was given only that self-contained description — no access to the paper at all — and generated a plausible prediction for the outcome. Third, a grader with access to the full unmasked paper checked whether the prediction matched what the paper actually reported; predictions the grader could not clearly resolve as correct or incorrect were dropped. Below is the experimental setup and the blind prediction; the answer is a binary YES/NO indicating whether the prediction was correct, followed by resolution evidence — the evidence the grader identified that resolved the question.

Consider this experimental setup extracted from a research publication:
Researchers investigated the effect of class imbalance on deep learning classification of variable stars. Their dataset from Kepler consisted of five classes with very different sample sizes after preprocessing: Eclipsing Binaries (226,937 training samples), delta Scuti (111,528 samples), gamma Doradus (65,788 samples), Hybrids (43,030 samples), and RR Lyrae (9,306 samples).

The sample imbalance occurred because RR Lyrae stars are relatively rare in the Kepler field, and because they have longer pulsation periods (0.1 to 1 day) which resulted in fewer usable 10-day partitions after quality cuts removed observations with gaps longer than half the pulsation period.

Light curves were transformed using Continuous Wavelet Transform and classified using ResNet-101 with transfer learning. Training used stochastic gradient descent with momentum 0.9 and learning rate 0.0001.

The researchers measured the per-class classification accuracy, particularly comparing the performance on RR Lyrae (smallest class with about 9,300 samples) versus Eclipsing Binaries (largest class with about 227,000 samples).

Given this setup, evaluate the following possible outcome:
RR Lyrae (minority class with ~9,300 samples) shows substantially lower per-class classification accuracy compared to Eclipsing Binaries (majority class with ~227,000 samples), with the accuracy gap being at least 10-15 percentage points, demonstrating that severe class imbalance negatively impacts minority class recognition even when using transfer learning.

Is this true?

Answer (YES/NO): NO